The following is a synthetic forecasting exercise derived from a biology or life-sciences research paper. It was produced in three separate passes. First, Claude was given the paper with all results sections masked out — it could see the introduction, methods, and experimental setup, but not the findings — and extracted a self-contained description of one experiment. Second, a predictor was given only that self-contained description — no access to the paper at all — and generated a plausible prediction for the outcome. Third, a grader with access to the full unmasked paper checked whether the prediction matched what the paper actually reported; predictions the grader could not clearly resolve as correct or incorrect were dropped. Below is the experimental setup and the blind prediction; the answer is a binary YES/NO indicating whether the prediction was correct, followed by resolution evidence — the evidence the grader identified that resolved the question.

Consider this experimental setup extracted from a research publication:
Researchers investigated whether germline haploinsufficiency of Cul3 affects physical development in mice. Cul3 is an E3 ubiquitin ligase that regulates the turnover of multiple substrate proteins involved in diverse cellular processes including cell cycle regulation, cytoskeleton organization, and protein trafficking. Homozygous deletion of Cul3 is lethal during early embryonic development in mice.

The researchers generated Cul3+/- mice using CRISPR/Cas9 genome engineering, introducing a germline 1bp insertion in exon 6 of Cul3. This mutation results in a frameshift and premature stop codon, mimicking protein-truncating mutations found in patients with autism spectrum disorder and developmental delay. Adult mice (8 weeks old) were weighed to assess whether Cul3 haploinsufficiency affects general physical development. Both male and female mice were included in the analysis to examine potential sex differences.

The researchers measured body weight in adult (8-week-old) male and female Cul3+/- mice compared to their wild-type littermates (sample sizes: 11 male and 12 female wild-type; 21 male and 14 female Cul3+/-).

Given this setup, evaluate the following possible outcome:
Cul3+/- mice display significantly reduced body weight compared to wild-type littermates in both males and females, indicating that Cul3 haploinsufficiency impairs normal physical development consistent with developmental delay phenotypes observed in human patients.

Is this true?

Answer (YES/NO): YES